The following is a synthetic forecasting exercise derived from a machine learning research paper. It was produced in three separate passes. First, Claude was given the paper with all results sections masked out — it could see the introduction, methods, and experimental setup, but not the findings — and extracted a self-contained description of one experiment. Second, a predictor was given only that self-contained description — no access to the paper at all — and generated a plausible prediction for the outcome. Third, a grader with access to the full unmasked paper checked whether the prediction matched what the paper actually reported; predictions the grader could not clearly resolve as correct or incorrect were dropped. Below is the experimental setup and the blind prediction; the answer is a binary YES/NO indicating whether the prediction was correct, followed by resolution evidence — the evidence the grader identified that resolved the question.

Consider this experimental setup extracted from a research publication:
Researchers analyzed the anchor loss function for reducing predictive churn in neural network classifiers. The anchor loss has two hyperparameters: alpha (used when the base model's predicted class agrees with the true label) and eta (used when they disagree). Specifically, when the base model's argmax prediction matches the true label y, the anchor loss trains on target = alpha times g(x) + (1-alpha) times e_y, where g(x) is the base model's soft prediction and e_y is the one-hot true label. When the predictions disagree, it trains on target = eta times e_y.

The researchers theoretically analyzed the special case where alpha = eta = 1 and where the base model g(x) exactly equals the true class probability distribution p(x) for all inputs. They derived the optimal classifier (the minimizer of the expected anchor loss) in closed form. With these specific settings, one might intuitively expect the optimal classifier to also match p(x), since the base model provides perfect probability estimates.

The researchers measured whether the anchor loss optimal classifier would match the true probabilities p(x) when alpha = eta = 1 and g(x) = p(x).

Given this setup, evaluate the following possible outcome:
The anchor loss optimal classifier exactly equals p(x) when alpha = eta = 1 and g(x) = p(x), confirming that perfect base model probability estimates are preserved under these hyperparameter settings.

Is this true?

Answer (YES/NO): NO